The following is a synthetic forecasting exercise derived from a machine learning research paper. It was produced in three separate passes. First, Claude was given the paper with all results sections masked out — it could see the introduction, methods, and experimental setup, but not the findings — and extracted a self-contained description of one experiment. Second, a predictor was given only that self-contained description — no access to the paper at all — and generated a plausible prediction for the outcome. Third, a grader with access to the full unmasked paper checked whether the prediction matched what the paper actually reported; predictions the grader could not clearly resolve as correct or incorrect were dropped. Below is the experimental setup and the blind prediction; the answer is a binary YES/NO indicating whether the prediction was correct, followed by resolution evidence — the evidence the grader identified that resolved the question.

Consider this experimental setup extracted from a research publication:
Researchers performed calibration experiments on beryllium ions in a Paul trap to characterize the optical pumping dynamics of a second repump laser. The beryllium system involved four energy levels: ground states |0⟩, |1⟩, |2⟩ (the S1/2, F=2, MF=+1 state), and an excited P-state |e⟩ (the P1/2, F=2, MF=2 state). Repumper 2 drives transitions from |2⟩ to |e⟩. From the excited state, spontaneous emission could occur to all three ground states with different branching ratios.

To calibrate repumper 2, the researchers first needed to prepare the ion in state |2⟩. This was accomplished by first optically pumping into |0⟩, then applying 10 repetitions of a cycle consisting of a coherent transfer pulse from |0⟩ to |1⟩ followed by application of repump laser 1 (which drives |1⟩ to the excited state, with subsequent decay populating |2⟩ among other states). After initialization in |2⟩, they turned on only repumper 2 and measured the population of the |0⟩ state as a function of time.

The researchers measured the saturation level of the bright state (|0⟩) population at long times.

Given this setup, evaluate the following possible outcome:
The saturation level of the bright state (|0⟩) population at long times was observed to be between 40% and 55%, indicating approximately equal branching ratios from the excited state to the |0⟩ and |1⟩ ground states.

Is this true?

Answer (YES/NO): YES